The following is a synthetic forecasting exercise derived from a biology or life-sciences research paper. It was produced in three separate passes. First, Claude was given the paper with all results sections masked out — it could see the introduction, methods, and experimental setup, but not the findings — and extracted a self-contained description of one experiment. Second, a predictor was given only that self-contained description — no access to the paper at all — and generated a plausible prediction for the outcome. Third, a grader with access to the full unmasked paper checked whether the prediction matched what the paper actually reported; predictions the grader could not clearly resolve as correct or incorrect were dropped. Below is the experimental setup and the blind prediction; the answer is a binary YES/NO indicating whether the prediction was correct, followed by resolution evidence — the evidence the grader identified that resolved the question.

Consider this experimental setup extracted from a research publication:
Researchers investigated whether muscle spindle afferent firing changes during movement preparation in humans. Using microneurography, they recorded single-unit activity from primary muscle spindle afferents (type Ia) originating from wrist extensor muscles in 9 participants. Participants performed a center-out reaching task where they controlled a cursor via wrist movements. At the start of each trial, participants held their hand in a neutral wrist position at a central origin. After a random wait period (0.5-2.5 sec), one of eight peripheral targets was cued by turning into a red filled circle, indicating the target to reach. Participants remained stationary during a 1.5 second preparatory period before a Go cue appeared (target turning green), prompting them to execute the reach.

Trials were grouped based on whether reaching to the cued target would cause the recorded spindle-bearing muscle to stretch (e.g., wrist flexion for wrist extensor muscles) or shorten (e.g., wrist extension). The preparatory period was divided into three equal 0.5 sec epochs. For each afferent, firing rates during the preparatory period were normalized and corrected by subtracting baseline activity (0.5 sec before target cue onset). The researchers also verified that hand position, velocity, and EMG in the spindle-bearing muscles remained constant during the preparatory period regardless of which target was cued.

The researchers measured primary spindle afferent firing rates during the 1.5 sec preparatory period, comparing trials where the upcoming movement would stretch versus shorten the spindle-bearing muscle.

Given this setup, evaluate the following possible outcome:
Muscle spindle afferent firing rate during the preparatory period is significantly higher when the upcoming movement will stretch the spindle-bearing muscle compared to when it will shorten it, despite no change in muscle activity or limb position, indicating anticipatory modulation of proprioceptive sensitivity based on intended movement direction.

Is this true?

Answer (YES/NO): NO